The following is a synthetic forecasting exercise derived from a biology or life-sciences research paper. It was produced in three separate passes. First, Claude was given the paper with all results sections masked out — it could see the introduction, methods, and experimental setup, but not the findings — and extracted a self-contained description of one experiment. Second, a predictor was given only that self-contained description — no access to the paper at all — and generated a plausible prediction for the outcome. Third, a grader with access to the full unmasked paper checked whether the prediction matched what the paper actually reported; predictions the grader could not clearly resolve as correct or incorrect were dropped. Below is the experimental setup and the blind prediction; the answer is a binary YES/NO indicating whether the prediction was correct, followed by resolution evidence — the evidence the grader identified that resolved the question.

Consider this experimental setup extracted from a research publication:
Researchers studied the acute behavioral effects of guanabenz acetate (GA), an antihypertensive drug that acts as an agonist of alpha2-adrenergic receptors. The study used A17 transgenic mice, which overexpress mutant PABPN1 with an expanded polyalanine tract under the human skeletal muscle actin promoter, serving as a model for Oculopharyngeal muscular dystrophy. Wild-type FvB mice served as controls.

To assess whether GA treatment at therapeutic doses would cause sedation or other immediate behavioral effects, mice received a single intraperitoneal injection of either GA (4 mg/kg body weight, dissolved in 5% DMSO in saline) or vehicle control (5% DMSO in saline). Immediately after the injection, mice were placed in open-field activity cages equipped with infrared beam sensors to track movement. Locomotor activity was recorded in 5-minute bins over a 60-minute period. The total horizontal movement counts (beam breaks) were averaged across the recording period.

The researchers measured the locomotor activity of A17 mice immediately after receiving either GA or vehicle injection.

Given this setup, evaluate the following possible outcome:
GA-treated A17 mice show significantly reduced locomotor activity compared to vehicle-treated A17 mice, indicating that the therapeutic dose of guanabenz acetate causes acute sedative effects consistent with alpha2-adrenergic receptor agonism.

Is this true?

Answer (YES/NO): YES